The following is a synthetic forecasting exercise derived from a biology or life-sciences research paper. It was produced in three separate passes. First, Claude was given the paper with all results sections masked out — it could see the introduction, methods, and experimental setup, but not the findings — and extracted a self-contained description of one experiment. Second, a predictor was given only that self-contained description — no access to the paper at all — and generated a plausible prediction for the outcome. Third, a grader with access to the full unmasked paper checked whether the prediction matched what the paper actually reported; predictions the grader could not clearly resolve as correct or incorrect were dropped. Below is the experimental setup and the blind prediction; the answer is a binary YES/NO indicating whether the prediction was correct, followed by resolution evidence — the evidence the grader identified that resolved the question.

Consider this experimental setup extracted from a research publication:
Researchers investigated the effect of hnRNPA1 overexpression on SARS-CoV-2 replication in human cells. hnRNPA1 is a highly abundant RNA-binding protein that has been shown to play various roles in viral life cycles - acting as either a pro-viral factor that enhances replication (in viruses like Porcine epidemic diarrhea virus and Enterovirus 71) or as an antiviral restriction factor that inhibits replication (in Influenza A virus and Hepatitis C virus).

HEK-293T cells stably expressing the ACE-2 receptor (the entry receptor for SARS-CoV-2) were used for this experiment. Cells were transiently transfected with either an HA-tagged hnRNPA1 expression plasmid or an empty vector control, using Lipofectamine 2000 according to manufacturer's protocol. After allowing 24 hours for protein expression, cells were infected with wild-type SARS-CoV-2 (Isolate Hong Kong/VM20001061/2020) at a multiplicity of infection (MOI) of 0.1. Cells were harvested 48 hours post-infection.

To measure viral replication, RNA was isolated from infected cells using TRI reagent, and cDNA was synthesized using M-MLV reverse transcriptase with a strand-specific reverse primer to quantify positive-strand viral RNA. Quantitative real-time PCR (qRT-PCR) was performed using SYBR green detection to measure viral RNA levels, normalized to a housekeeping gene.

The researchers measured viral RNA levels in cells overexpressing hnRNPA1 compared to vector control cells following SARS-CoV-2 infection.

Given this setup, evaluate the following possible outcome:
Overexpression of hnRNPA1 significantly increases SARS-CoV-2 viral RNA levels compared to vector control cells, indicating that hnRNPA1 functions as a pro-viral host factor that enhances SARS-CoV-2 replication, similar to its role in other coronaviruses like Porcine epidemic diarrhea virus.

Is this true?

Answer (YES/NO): NO